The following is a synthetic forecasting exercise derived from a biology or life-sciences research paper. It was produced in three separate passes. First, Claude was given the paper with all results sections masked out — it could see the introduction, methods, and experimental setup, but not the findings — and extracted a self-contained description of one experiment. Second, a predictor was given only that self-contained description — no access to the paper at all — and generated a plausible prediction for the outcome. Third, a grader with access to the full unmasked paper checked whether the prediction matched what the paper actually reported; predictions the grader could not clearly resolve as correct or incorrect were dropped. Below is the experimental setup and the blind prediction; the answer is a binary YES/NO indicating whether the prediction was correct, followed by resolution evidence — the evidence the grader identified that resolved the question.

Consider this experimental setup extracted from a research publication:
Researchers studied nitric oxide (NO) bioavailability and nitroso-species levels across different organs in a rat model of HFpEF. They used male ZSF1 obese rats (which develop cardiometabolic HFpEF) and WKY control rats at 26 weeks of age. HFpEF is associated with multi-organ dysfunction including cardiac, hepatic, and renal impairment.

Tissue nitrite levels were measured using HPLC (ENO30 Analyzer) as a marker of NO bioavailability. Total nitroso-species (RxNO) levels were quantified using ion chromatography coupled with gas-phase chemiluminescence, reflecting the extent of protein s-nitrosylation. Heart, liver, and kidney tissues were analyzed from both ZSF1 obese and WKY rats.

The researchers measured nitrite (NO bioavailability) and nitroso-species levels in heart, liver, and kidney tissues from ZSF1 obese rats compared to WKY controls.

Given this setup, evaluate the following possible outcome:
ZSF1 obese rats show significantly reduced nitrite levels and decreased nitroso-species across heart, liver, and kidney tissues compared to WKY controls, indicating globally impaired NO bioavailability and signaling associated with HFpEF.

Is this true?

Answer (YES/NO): NO